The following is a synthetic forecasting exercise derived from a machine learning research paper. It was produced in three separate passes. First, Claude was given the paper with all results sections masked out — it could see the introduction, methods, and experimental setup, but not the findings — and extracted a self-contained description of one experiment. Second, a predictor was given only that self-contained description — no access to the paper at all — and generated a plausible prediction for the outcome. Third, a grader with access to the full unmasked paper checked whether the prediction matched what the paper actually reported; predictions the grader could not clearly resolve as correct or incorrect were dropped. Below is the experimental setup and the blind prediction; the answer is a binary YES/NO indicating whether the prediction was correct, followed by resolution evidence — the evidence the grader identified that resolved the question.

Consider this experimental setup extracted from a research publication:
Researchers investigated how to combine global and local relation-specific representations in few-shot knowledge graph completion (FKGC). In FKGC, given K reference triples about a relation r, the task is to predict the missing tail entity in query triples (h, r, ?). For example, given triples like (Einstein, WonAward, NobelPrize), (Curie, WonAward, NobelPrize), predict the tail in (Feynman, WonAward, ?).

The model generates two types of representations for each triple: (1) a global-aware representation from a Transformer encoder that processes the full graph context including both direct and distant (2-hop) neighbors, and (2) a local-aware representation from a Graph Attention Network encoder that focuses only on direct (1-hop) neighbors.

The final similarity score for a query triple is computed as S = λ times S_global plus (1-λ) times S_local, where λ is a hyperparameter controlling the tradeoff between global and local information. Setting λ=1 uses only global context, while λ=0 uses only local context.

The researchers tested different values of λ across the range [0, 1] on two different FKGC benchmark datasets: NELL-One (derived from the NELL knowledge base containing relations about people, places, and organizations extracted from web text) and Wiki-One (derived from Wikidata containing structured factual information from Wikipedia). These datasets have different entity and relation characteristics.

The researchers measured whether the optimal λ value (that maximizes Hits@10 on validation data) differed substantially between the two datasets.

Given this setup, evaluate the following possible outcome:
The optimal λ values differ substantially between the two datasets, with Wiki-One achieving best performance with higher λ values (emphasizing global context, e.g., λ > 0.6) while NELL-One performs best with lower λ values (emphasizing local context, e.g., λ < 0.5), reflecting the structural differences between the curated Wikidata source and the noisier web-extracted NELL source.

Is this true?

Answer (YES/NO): NO